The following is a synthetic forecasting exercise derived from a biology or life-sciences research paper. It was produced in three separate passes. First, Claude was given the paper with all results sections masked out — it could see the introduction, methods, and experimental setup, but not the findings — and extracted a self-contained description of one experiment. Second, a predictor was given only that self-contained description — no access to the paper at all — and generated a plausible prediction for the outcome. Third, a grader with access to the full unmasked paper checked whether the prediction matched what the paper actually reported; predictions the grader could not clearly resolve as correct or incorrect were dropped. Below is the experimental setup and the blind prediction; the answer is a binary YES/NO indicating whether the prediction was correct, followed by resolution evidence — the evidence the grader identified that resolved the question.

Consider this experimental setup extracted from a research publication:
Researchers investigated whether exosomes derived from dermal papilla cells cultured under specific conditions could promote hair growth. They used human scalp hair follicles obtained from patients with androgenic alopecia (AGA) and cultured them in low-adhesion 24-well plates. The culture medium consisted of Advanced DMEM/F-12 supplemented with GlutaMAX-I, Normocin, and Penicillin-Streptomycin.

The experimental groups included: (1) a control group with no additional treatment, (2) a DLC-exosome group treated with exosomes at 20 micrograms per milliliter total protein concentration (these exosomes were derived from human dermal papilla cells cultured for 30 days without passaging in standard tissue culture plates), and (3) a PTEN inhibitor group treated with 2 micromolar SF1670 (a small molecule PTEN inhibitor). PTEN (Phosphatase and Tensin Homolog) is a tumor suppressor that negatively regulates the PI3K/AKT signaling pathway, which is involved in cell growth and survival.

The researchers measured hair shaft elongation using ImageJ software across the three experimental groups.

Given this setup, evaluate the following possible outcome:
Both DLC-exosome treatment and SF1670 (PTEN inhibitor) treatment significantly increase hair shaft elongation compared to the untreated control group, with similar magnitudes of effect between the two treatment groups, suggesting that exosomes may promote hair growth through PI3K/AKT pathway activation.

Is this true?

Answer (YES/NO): NO